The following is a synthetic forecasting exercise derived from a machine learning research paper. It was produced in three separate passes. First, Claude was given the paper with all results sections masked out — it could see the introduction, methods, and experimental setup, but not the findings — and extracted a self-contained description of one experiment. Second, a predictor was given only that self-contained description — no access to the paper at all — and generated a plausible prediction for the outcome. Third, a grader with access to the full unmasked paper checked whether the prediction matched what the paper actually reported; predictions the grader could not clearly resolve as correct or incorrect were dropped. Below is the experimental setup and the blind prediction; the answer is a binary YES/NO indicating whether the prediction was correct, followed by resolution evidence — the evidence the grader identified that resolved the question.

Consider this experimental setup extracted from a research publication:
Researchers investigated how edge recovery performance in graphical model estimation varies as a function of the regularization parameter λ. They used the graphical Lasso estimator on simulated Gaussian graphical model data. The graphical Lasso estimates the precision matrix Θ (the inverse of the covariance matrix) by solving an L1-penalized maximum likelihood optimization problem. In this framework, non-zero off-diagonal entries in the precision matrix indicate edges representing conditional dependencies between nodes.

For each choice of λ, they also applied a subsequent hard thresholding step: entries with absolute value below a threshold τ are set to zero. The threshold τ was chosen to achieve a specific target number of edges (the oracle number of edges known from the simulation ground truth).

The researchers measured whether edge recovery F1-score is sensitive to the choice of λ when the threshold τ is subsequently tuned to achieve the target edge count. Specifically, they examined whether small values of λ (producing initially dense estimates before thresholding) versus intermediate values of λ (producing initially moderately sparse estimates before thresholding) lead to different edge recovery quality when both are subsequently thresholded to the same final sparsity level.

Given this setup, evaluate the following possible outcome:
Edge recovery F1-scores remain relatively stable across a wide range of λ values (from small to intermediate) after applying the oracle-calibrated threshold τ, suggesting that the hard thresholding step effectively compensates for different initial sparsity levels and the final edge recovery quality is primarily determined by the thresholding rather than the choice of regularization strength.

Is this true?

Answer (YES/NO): NO